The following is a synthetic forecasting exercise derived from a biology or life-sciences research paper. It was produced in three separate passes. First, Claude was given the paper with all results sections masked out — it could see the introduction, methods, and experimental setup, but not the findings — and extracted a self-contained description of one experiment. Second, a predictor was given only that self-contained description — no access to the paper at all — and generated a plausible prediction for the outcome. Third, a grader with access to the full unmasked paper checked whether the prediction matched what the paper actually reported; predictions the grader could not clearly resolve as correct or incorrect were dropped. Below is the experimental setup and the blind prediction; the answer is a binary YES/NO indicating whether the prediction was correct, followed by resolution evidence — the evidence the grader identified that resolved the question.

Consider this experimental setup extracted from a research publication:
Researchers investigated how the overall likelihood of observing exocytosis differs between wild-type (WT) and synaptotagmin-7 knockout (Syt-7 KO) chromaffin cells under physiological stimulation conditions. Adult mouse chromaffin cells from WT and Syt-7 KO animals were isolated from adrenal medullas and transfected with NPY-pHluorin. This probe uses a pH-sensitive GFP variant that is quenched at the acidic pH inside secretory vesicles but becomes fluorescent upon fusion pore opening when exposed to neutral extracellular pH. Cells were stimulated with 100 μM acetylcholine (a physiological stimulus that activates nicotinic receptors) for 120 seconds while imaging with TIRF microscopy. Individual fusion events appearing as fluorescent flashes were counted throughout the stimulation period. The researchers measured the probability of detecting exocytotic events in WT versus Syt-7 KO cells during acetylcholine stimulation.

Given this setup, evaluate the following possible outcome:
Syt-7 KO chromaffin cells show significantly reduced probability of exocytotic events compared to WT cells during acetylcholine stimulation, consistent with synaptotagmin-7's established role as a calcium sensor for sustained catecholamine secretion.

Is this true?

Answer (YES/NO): YES